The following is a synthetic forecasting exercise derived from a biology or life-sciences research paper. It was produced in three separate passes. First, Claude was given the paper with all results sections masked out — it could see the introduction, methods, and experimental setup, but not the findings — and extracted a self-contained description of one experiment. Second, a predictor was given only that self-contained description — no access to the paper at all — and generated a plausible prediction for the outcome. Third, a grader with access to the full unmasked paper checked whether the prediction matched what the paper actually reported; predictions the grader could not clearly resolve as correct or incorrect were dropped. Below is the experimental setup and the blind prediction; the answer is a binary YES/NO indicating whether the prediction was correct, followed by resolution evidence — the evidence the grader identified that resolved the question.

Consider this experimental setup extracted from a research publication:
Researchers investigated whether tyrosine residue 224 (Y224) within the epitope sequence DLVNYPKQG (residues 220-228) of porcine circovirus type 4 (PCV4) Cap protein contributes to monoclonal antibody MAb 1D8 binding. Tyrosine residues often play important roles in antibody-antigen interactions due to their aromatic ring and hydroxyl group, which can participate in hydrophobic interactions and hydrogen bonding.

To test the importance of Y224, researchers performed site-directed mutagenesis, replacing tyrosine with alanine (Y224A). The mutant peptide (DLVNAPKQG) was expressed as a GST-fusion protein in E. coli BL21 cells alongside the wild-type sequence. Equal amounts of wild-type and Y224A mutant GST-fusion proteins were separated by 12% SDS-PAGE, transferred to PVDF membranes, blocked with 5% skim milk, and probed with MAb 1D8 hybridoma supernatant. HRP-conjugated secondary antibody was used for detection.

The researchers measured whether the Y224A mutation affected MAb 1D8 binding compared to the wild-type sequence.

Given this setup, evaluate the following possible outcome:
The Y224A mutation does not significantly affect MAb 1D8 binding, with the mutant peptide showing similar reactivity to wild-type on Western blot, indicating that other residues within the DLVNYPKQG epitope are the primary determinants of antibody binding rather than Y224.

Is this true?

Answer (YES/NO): YES